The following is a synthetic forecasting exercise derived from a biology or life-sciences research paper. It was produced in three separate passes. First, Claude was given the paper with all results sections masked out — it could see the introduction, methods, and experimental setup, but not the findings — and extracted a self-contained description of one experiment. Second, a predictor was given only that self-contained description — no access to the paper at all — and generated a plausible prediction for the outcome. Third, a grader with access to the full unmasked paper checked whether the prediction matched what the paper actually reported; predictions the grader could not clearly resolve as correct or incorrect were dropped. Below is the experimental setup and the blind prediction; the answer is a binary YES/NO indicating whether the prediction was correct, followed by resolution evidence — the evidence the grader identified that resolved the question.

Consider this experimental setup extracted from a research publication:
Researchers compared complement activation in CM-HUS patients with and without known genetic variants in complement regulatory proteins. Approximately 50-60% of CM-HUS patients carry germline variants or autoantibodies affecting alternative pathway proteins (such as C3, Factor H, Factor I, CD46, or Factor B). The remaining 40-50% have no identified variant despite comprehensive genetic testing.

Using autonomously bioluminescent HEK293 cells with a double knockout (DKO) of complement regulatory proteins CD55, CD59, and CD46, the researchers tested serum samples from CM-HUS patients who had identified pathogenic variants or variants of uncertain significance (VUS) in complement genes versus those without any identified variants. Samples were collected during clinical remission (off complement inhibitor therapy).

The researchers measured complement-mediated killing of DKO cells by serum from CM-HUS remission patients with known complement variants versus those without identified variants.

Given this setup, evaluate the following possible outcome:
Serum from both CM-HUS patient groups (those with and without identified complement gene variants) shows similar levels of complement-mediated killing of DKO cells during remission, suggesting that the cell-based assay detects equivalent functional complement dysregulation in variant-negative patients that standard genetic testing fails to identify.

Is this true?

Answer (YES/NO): YES